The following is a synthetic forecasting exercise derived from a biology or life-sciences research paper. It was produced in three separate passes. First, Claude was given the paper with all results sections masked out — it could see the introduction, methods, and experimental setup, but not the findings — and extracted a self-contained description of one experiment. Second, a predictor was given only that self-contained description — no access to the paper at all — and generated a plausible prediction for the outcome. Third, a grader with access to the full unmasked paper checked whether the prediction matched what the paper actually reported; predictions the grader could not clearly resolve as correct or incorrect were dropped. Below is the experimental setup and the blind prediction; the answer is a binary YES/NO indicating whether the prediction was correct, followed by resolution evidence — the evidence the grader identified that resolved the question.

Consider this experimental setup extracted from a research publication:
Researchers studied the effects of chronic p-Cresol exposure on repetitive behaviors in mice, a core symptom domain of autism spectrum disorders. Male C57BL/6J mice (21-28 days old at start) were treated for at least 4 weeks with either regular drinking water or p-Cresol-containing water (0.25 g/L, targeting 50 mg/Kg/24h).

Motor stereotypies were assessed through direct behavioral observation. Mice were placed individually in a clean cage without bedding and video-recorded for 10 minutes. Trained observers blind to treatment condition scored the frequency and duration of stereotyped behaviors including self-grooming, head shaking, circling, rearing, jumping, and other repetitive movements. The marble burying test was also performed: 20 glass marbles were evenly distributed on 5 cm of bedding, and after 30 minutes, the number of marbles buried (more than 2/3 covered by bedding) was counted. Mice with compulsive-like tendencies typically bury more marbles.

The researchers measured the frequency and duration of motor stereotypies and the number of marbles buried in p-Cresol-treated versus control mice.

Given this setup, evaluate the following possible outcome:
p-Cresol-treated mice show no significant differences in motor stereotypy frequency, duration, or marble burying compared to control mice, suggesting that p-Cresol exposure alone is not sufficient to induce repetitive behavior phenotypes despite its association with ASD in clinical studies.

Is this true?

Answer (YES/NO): NO